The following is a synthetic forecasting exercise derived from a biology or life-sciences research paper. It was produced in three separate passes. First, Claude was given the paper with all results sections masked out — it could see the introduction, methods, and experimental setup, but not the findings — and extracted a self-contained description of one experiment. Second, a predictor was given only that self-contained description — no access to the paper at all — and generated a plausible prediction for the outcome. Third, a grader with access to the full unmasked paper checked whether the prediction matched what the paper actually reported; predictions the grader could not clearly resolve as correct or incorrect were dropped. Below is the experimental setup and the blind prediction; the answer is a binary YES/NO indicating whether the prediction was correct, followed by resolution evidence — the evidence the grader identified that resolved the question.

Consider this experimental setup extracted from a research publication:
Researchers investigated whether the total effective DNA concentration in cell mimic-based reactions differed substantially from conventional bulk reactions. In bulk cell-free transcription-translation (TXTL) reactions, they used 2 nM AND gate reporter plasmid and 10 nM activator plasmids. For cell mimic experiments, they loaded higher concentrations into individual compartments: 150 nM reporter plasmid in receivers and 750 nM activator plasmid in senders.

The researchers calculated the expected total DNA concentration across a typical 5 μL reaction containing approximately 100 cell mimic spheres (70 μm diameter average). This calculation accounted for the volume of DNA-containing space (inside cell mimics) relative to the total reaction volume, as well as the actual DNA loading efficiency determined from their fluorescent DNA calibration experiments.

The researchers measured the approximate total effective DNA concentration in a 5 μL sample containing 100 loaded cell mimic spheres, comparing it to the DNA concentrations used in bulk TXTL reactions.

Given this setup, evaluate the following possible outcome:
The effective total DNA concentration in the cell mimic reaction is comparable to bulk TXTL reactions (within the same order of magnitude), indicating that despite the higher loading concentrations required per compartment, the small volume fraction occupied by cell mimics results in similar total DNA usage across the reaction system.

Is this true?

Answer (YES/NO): NO